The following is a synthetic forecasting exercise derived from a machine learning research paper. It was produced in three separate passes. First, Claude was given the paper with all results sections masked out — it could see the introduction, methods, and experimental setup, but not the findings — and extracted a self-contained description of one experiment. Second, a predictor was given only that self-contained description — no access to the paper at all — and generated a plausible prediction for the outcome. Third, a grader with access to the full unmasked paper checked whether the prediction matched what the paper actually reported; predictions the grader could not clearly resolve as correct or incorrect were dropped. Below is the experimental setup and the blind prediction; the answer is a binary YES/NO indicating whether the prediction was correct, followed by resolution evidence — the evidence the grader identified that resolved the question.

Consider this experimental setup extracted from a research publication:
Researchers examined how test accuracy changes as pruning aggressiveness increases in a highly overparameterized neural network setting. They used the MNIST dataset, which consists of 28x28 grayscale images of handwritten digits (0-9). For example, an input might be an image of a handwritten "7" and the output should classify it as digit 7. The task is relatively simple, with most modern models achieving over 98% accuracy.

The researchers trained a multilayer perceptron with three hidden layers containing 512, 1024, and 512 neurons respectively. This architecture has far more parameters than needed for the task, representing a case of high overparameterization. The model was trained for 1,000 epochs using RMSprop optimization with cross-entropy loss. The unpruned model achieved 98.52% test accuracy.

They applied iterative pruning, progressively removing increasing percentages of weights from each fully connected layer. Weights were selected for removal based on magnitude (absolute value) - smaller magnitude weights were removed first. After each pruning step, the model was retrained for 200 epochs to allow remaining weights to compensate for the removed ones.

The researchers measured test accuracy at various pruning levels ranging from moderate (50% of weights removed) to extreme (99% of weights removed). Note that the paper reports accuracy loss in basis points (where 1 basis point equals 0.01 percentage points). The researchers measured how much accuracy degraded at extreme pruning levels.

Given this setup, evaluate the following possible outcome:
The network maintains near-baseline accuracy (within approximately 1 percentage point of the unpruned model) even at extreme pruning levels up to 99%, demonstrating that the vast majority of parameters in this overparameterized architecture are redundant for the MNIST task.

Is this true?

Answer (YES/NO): YES